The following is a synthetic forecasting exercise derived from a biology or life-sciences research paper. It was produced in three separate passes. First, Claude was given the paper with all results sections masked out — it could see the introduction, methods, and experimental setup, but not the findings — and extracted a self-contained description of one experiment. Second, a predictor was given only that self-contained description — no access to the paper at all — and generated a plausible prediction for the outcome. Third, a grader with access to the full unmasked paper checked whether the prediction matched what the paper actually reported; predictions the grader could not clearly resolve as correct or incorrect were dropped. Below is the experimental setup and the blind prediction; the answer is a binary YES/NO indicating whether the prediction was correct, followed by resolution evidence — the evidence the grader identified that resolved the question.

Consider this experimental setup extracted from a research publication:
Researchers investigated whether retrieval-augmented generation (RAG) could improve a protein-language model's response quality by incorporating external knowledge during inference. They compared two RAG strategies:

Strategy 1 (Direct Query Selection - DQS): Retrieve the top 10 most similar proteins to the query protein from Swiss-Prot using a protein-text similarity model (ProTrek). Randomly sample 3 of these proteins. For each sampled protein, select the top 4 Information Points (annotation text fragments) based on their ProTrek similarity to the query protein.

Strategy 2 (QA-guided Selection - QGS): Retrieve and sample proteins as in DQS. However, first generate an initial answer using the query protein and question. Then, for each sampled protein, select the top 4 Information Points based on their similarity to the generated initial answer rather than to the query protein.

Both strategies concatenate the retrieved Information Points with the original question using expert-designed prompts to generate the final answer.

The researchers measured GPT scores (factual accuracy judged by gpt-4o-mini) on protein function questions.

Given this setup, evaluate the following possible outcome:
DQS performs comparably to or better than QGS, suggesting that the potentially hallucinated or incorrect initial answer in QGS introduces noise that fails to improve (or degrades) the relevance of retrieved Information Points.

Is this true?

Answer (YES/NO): NO